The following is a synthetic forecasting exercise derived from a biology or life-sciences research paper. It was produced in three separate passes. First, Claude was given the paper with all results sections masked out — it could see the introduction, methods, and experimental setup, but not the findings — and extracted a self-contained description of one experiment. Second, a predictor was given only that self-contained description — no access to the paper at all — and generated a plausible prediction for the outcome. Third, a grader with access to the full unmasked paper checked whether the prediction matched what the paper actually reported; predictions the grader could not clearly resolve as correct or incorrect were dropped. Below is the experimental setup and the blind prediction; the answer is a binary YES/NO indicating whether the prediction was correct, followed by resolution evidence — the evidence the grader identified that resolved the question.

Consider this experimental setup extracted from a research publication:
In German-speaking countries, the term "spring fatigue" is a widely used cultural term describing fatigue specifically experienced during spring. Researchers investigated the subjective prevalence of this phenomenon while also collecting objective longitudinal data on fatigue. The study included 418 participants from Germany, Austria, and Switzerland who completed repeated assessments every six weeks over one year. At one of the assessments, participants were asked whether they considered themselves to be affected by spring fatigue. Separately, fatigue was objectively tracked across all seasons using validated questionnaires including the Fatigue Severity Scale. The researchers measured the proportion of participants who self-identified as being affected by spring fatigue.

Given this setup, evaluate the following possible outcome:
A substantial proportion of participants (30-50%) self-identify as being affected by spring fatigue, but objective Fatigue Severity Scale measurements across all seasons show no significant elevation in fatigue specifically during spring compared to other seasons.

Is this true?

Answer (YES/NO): YES